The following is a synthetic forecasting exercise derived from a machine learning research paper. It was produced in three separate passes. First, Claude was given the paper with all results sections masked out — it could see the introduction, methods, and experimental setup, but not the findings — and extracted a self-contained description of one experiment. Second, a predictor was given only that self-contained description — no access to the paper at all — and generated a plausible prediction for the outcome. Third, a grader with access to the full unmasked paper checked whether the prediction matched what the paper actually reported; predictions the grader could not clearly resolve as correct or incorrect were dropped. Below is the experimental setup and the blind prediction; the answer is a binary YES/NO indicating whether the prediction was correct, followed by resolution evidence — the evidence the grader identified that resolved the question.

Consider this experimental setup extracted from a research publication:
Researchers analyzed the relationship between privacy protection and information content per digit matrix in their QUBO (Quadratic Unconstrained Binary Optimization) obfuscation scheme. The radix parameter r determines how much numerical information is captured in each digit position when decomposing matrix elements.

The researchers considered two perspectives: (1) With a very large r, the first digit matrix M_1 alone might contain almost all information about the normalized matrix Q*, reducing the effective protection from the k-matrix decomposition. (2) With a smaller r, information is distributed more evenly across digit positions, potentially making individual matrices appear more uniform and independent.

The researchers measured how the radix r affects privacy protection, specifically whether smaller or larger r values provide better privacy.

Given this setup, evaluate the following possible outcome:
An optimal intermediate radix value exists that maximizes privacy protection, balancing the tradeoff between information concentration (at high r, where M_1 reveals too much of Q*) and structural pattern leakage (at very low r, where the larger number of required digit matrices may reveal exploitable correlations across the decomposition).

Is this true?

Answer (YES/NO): NO